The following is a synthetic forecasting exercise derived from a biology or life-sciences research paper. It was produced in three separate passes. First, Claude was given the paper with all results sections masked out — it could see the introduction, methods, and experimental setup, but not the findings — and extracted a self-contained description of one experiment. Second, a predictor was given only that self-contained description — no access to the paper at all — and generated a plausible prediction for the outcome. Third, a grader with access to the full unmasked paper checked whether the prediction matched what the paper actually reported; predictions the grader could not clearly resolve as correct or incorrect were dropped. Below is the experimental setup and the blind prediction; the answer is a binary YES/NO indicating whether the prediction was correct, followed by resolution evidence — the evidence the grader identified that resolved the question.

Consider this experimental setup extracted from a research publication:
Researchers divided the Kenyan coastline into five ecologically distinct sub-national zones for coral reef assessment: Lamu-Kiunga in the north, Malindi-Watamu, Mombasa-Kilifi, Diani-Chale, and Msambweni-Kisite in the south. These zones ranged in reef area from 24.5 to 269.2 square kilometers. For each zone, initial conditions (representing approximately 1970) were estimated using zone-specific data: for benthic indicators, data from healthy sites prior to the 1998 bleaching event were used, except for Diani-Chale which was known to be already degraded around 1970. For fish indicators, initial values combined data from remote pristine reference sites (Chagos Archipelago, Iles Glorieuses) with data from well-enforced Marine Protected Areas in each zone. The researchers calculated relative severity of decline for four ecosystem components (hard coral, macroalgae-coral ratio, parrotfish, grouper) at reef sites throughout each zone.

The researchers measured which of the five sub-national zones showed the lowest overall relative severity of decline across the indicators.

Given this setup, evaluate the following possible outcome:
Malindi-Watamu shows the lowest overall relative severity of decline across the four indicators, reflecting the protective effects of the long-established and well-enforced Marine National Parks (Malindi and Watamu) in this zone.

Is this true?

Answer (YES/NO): NO